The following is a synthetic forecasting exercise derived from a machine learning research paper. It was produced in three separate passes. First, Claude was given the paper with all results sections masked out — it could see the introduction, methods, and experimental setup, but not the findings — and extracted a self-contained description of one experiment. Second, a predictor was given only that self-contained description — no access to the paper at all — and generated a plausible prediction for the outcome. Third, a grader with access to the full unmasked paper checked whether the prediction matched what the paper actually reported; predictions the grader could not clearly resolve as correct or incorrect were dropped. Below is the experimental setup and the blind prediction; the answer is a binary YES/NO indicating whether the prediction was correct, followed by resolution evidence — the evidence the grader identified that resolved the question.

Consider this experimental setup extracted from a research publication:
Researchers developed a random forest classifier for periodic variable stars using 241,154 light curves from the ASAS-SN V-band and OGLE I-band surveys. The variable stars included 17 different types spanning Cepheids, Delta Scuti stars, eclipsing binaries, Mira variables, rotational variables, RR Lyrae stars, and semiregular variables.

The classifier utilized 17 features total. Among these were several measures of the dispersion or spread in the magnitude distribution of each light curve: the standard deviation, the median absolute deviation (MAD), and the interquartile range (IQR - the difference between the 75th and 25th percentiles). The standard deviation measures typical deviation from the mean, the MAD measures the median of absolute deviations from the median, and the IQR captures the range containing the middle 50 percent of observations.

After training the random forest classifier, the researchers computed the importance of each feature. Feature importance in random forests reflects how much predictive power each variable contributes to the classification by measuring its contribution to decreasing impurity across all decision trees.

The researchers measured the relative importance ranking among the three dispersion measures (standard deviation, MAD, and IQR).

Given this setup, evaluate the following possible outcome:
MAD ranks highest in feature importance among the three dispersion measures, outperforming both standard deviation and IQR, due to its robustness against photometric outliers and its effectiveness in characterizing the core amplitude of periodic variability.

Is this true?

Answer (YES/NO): NO